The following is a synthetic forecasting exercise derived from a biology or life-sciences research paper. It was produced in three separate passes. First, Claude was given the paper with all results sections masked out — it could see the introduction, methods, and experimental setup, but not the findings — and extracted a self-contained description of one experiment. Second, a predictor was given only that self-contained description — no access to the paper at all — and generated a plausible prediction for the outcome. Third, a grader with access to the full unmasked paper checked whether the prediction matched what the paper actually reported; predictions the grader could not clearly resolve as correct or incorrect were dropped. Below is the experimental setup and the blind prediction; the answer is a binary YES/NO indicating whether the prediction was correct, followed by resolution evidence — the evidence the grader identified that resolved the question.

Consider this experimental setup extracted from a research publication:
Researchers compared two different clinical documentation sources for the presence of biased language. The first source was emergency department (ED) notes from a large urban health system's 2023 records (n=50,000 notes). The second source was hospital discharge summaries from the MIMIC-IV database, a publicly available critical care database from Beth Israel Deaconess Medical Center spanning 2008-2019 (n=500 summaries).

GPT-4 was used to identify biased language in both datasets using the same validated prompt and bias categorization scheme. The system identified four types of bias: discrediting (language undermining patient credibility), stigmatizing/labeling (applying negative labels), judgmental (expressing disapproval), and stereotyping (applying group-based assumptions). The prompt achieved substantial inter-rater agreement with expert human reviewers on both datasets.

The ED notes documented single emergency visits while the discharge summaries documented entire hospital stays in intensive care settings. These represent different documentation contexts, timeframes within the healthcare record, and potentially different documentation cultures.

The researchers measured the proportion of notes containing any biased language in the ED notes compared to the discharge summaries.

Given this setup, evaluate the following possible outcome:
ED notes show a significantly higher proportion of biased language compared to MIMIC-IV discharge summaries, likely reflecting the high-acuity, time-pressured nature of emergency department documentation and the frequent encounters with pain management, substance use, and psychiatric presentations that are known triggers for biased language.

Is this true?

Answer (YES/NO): NO